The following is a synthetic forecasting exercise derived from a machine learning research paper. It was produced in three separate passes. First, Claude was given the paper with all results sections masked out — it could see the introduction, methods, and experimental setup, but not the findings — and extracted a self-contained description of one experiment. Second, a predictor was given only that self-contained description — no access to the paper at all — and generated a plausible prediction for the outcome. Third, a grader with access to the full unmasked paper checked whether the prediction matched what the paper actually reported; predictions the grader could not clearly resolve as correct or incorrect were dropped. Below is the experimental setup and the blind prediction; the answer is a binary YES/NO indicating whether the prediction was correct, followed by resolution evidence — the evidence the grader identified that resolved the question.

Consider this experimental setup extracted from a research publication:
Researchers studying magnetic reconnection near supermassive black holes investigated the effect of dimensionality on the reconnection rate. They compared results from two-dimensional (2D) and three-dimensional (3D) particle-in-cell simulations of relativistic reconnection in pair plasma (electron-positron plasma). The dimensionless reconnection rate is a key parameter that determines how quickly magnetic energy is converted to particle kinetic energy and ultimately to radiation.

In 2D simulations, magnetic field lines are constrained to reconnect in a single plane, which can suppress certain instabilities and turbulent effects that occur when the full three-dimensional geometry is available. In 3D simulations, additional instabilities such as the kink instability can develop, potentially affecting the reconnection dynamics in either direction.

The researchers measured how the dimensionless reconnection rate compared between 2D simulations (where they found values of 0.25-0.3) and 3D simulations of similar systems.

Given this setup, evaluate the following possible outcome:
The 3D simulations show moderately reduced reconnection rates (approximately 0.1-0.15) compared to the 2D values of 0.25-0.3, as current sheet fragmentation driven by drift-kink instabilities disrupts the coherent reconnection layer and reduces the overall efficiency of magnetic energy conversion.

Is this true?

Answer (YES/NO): NO